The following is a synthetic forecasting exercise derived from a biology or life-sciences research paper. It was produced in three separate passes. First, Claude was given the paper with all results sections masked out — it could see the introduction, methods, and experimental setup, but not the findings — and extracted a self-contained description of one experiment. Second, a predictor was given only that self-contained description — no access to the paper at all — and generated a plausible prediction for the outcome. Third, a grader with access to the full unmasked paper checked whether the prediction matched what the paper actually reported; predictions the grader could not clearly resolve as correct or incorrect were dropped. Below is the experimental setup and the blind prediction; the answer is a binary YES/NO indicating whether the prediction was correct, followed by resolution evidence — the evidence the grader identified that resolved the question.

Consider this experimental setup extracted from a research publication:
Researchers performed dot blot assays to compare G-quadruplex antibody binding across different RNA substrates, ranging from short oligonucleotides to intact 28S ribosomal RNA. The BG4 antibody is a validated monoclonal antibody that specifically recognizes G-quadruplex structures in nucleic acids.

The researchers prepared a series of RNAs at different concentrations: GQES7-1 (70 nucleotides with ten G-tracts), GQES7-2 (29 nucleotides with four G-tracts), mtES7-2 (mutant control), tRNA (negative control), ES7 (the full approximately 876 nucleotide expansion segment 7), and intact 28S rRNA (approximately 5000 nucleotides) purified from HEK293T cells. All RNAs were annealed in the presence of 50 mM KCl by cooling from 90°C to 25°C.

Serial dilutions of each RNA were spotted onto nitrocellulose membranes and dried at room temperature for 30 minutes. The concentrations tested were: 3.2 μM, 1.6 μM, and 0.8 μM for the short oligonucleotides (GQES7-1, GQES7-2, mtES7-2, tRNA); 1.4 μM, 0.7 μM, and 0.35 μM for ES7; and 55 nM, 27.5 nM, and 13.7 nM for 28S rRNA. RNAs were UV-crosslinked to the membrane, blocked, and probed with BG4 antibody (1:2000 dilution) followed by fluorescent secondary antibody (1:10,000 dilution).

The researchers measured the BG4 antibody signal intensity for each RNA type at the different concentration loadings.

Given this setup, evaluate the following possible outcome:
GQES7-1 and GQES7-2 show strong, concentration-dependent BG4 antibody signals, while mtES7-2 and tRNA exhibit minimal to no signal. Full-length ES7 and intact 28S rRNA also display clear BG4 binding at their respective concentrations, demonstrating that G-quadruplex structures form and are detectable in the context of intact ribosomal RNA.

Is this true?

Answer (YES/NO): NO